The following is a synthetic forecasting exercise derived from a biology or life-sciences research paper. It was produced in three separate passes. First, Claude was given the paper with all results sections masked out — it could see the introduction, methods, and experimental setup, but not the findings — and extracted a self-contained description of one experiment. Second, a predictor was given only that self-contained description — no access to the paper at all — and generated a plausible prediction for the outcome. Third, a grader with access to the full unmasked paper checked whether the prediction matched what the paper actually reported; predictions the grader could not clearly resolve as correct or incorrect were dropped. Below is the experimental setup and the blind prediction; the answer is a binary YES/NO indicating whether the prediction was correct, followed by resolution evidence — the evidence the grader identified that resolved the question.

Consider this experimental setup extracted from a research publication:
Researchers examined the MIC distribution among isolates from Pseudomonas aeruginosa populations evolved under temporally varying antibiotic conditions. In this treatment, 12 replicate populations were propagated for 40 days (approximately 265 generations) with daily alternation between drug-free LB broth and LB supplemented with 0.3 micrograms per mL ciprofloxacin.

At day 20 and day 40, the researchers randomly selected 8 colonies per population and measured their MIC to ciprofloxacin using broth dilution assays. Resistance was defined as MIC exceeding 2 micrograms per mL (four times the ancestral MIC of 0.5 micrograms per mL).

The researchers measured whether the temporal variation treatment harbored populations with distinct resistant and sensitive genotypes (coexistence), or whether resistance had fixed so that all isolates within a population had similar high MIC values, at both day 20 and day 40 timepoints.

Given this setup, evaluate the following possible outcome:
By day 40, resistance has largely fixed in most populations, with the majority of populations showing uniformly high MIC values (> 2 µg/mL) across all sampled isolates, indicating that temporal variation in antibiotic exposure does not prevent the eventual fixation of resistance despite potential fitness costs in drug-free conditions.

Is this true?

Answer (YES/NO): YES